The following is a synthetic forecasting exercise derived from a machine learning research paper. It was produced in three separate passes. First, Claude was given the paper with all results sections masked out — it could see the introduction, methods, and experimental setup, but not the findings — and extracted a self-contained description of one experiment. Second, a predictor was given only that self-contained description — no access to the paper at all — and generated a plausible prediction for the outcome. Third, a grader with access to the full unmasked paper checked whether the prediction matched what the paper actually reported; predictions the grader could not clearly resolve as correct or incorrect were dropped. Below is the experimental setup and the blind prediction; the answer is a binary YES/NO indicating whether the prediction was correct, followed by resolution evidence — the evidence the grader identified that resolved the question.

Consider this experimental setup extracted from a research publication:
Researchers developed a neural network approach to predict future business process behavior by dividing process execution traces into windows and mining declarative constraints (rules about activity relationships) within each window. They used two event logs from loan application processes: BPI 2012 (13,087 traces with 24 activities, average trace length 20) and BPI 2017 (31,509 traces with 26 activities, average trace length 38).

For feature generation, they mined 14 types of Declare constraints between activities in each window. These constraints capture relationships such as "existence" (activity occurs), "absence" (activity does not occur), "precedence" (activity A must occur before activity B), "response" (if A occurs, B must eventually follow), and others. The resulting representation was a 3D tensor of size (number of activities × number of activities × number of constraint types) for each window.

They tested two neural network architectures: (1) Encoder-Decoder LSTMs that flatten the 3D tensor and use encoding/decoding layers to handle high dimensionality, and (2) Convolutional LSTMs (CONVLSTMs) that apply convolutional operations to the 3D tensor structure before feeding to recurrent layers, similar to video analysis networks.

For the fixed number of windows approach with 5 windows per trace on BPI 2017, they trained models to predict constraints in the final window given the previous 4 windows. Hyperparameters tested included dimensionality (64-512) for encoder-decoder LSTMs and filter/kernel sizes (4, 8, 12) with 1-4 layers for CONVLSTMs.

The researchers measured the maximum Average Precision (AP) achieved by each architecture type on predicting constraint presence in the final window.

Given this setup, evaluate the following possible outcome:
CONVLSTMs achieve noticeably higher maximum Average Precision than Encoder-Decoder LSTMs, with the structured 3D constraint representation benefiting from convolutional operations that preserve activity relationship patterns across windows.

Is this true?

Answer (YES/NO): NO